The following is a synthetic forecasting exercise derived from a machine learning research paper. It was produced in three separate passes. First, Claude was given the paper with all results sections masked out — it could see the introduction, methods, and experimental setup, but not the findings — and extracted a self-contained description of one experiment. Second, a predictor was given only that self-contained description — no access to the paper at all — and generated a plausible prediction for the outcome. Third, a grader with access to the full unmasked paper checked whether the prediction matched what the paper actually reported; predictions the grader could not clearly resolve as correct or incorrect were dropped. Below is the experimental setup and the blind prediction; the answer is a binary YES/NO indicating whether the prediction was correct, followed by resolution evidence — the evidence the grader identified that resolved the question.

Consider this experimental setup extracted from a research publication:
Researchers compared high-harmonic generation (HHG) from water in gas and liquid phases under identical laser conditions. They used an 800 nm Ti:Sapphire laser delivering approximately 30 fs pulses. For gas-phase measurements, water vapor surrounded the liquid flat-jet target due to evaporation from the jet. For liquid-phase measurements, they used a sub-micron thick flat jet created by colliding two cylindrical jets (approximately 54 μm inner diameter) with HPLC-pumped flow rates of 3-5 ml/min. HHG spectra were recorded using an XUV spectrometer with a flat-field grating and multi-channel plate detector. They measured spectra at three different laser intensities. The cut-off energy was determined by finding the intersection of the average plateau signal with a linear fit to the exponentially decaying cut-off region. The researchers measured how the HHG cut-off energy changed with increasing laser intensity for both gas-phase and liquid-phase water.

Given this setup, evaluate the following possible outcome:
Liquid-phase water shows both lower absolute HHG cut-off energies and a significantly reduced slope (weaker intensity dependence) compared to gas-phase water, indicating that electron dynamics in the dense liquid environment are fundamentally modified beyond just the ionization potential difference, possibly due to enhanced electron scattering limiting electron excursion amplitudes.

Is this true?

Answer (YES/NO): YES